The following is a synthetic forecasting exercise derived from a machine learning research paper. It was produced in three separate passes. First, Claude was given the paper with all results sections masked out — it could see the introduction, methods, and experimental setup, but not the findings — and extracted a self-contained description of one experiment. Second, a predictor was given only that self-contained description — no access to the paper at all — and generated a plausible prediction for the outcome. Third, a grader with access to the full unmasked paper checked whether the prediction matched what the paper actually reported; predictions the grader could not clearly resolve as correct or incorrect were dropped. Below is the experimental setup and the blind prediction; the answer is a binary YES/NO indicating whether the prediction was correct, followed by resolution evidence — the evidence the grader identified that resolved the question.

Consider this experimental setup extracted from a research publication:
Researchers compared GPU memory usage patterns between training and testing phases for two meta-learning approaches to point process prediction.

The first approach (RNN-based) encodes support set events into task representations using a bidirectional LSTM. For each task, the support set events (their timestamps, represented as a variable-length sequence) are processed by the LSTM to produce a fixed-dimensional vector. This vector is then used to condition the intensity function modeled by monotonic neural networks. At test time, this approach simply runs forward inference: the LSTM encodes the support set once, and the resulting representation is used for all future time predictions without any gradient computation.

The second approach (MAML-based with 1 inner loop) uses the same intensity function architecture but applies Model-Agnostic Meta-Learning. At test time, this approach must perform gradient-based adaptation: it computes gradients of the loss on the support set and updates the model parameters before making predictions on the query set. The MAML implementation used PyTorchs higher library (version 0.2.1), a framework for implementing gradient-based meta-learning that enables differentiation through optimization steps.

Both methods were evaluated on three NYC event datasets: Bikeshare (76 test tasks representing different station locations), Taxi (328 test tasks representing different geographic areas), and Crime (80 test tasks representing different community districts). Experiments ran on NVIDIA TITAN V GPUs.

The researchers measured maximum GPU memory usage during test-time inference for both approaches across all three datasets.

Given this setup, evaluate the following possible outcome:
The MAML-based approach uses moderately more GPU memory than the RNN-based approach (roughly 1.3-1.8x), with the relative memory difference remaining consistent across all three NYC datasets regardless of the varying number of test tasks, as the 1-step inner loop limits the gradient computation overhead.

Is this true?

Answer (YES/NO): NO